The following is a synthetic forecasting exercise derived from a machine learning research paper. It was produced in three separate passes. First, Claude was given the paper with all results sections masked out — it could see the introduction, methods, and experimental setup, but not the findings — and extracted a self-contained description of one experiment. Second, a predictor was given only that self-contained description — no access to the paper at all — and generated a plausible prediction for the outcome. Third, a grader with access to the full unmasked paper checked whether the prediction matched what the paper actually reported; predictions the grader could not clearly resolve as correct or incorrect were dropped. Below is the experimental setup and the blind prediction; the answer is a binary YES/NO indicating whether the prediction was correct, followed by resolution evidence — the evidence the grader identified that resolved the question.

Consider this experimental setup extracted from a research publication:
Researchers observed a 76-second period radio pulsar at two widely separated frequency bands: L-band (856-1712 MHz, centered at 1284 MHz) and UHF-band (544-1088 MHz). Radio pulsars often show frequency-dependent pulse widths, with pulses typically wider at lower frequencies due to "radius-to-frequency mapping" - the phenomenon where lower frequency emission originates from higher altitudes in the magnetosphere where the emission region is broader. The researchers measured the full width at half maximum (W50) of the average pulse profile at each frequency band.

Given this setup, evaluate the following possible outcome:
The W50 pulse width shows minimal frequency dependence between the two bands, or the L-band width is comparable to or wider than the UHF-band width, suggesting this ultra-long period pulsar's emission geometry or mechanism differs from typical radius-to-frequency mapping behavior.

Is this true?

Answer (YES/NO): YES